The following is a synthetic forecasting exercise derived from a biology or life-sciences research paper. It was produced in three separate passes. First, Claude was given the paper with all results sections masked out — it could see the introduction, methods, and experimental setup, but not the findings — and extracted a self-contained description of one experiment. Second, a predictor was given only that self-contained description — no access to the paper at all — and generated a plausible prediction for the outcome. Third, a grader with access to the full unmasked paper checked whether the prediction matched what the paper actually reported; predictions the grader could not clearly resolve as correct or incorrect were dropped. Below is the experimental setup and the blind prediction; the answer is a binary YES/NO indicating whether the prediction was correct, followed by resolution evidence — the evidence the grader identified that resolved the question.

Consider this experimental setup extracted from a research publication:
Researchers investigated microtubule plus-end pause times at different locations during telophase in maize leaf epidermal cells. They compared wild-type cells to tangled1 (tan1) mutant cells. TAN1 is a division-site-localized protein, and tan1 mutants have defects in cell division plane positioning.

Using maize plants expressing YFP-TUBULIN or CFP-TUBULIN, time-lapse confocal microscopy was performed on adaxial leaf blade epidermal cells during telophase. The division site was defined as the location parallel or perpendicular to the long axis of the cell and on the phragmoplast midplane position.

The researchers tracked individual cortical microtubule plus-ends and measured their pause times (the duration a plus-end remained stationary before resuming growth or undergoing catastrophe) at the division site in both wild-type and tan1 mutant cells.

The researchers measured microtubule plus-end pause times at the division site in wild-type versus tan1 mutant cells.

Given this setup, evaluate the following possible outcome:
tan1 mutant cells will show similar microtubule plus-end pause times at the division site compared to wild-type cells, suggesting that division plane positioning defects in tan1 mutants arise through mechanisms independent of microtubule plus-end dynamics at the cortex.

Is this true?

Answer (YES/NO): NO